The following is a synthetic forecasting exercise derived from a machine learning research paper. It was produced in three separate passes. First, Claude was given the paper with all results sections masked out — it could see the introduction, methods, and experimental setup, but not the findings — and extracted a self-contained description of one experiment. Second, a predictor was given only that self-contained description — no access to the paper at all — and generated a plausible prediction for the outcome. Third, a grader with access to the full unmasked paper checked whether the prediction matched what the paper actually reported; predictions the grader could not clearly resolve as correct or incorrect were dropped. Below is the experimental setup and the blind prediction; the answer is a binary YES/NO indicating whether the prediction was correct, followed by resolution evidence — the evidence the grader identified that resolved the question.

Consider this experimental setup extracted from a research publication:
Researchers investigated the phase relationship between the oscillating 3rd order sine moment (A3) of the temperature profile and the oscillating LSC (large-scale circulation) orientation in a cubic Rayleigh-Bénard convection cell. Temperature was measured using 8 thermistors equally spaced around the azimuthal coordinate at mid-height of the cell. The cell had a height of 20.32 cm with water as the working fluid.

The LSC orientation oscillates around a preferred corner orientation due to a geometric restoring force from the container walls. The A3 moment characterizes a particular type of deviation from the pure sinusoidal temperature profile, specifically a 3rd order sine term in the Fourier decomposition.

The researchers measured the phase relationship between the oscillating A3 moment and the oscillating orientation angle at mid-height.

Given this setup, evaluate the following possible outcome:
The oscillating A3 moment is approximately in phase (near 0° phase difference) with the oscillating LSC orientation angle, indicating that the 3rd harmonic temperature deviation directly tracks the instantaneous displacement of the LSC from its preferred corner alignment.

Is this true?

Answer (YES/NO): NO